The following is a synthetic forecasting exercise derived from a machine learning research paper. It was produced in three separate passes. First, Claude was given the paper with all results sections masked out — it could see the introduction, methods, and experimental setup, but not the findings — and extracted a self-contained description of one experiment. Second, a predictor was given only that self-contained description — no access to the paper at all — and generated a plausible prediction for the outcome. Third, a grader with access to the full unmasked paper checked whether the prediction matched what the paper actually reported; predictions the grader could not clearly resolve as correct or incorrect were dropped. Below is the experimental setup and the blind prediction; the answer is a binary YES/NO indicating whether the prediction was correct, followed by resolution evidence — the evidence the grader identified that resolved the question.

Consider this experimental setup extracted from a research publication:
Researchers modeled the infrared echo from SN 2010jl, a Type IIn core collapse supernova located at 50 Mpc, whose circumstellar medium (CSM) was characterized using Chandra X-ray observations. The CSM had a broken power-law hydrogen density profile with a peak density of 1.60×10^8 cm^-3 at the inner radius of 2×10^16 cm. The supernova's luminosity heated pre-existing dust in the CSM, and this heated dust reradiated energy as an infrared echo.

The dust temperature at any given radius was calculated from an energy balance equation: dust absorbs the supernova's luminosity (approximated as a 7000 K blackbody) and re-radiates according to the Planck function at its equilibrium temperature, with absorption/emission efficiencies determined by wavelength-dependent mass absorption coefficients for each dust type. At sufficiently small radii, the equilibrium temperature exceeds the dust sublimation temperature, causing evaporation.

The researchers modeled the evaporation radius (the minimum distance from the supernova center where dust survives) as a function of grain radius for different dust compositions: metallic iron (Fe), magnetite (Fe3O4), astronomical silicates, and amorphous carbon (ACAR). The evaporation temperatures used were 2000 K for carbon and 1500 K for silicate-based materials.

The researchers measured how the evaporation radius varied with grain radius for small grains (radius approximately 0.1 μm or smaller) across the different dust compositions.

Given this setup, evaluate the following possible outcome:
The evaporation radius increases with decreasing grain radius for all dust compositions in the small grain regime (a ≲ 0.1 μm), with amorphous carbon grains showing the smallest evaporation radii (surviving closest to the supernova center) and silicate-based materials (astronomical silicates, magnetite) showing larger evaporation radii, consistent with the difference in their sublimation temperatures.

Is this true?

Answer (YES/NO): NO